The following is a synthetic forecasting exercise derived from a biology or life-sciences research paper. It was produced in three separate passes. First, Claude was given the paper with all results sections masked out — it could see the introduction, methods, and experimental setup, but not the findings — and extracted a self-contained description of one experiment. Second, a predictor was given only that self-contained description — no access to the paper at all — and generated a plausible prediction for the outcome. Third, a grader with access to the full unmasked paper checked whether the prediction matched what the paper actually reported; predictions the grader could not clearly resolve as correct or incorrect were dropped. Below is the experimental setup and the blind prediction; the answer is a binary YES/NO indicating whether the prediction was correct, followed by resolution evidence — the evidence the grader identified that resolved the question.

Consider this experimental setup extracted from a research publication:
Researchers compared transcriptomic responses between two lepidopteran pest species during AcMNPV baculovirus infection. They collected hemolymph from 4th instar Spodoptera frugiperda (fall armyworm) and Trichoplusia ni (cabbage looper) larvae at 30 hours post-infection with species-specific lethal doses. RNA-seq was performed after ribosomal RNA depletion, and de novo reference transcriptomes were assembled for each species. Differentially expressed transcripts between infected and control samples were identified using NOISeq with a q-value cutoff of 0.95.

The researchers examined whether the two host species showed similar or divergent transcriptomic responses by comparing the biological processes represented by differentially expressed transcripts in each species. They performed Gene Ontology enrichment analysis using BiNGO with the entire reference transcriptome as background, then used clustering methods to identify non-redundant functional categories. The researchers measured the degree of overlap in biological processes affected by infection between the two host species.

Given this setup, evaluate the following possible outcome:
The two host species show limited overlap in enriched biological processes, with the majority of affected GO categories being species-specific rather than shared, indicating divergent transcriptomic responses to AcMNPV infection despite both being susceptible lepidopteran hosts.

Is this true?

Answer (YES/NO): NO